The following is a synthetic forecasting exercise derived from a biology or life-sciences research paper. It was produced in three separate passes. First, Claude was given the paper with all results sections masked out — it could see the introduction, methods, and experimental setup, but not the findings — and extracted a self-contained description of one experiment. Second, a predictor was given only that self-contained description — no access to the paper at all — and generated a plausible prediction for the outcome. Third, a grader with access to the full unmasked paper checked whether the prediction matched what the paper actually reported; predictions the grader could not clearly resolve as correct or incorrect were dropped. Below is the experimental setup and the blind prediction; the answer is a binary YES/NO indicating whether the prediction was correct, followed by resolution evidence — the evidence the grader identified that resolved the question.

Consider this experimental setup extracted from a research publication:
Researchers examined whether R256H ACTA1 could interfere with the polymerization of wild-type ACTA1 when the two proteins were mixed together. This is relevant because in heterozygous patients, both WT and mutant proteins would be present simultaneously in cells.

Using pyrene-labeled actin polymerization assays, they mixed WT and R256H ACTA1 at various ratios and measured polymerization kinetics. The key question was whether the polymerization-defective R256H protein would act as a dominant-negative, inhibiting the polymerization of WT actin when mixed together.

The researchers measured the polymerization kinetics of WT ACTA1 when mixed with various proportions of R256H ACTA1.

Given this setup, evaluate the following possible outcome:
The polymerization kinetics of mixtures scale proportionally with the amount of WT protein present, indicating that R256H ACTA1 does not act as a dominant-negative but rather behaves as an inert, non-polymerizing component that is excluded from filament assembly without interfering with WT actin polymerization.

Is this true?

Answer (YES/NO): NO